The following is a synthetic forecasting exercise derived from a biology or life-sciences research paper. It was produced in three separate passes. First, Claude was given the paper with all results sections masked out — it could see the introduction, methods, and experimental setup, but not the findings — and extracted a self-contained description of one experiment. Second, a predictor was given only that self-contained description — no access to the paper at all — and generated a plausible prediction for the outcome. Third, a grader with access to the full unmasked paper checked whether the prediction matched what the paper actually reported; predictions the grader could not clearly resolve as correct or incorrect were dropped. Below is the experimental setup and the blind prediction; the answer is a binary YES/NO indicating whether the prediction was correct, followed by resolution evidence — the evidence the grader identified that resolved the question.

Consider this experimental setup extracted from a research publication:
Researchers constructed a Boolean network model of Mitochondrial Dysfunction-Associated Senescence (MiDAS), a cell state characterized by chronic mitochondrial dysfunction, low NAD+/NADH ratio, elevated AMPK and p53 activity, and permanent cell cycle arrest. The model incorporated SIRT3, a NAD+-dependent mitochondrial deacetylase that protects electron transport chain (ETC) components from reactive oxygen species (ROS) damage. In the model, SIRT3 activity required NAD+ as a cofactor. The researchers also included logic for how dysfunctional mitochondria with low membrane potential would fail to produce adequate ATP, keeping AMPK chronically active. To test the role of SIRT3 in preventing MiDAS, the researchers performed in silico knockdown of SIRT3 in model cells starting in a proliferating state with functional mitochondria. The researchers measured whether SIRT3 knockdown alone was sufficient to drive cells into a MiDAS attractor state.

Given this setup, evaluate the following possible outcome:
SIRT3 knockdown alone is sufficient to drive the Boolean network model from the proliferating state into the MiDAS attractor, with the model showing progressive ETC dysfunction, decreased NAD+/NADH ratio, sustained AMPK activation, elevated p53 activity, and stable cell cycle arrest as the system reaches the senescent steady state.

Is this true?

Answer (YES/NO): YES